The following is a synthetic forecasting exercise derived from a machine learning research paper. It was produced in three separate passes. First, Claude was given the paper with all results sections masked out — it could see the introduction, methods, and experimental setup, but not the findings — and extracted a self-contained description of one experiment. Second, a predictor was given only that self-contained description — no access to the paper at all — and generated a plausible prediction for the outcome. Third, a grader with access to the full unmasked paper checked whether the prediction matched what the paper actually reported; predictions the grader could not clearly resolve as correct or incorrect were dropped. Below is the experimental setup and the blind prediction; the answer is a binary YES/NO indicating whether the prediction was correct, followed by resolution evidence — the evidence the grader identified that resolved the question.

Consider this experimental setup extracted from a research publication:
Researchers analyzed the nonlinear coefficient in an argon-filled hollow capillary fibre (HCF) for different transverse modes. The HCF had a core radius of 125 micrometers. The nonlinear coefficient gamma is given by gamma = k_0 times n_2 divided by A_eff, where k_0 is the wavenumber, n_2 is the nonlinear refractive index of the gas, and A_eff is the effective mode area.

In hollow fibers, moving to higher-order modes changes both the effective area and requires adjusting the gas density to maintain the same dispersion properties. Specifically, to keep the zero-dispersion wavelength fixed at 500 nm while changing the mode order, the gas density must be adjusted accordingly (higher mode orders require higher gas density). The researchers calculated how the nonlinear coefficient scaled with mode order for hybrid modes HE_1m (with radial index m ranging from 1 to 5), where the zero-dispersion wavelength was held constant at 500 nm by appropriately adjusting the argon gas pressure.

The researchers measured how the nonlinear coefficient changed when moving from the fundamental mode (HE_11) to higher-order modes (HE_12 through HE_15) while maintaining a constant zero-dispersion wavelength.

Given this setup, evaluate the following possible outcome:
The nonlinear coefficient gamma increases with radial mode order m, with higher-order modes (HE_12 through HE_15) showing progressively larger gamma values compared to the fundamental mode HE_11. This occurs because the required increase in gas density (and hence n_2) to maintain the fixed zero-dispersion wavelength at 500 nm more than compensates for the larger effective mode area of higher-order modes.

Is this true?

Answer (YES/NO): NO